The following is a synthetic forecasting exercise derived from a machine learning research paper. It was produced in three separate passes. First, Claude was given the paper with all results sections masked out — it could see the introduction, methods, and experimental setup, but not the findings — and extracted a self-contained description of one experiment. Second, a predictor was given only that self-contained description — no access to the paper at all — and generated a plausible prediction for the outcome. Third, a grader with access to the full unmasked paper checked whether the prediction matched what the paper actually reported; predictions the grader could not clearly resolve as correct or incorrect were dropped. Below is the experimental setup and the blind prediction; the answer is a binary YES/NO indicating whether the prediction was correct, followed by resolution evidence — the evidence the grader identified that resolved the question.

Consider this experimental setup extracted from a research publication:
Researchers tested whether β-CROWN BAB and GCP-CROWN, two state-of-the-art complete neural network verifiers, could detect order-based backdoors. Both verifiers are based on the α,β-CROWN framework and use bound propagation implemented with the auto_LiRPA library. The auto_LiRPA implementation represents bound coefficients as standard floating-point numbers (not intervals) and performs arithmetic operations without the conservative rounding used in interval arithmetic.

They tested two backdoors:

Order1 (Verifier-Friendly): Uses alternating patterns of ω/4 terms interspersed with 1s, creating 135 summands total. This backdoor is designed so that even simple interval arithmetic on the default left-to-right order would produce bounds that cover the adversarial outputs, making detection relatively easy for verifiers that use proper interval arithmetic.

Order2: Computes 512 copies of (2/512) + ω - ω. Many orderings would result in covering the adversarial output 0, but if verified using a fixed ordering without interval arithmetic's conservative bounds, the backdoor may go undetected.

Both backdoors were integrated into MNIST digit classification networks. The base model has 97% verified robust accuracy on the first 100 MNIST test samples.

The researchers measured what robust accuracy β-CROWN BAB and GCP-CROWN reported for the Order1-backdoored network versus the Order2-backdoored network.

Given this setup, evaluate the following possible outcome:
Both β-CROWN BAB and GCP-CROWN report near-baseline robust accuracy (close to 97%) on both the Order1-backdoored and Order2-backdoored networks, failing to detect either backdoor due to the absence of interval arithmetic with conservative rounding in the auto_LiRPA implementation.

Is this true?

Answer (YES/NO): NO